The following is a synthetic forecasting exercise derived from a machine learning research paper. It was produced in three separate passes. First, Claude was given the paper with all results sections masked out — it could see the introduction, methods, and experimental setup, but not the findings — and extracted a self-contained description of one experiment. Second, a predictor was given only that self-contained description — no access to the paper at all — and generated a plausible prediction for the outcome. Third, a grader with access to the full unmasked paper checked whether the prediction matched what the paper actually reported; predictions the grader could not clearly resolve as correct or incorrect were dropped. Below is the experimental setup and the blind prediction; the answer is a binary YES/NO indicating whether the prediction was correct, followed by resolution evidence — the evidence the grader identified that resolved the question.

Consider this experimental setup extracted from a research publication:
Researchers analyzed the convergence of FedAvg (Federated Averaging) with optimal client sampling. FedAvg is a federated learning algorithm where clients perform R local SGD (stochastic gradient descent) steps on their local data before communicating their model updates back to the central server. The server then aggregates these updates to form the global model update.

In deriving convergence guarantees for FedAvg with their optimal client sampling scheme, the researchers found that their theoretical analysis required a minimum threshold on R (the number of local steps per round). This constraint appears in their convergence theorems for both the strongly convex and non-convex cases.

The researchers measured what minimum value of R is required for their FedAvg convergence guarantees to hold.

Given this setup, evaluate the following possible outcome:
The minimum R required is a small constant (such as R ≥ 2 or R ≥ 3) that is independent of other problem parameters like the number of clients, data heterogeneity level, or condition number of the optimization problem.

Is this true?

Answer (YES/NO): YES